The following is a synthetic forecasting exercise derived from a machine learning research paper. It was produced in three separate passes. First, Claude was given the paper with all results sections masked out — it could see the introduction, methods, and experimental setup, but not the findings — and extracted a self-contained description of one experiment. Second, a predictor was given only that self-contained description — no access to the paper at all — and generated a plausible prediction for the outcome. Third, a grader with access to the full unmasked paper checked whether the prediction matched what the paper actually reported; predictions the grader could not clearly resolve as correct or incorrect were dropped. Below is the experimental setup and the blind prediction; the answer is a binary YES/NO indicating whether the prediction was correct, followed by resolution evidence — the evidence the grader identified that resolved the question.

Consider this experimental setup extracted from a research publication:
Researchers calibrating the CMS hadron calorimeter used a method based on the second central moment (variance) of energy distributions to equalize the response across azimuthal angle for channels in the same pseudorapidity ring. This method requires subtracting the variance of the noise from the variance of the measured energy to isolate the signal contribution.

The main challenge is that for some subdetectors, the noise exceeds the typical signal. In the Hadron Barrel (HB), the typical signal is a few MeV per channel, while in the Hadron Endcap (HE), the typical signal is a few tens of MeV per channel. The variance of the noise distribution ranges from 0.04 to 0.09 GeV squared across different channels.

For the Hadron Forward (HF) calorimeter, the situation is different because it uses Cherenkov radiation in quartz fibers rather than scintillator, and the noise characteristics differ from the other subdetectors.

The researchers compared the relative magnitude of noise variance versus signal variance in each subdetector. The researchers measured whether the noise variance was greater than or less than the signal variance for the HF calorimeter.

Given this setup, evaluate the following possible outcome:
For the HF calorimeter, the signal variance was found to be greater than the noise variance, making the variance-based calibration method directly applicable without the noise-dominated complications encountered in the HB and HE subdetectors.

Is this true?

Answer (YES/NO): YES